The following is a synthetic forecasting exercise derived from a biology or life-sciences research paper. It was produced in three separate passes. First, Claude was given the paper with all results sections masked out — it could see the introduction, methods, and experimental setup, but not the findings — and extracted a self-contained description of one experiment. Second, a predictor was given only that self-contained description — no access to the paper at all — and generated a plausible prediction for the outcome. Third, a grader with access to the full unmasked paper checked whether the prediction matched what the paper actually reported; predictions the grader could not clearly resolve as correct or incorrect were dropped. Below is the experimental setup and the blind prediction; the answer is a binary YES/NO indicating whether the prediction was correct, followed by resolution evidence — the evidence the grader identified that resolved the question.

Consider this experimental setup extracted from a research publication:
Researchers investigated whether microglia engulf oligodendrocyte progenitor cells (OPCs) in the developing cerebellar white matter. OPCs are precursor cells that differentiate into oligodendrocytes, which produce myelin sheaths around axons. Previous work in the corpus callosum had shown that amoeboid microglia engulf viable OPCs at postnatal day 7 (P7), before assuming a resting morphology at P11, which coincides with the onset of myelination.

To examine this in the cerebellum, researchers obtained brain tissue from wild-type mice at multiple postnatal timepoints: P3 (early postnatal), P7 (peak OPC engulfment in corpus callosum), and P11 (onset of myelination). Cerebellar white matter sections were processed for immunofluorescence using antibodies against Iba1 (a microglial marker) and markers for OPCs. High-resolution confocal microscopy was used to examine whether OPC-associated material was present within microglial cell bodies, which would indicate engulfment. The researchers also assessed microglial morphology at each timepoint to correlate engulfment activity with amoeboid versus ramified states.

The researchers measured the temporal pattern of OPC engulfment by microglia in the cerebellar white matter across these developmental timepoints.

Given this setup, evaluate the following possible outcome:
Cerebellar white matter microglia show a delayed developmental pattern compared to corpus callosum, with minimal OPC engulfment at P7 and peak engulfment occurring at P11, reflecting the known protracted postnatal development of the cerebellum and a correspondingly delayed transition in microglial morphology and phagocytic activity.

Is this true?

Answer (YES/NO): NO